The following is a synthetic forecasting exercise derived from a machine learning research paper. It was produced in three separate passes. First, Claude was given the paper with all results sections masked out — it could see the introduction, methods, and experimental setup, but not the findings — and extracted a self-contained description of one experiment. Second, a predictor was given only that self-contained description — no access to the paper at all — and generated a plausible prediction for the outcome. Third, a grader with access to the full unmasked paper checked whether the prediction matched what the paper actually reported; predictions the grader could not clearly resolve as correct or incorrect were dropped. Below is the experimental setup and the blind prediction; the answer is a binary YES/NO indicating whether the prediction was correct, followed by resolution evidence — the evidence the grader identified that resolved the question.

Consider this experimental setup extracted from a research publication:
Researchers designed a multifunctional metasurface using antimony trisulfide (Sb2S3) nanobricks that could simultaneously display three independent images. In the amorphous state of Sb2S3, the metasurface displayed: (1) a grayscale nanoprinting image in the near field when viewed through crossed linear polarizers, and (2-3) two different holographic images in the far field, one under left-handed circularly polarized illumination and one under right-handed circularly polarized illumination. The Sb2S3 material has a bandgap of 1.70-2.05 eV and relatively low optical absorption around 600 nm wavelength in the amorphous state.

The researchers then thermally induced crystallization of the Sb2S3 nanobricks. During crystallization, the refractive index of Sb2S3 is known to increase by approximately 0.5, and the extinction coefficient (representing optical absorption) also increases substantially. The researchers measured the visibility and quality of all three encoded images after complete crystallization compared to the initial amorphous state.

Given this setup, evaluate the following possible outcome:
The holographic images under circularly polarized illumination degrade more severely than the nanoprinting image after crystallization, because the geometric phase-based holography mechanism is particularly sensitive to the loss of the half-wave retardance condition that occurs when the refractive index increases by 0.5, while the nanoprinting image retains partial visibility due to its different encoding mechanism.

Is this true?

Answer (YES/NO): NO